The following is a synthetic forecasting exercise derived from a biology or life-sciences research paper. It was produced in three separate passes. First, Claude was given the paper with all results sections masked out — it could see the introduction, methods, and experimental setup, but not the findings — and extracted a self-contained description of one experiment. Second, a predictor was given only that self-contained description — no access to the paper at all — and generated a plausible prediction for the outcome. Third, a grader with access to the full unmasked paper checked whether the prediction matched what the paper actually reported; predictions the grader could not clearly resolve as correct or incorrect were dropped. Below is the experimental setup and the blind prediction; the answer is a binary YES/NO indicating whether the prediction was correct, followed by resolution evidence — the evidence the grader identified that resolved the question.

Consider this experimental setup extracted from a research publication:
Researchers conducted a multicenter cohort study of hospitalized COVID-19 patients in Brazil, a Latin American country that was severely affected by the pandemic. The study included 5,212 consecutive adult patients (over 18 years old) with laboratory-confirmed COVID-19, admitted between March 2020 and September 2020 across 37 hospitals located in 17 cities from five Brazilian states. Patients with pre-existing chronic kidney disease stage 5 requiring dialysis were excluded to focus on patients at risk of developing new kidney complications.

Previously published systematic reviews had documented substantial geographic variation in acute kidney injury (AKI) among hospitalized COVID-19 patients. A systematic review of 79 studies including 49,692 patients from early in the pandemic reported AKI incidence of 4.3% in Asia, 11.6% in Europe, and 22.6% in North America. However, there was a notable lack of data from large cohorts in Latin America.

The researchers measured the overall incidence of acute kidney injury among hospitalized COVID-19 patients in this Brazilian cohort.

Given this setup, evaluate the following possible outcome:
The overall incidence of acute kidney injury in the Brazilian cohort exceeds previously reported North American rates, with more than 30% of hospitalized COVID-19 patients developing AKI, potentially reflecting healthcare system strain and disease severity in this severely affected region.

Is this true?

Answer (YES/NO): NO